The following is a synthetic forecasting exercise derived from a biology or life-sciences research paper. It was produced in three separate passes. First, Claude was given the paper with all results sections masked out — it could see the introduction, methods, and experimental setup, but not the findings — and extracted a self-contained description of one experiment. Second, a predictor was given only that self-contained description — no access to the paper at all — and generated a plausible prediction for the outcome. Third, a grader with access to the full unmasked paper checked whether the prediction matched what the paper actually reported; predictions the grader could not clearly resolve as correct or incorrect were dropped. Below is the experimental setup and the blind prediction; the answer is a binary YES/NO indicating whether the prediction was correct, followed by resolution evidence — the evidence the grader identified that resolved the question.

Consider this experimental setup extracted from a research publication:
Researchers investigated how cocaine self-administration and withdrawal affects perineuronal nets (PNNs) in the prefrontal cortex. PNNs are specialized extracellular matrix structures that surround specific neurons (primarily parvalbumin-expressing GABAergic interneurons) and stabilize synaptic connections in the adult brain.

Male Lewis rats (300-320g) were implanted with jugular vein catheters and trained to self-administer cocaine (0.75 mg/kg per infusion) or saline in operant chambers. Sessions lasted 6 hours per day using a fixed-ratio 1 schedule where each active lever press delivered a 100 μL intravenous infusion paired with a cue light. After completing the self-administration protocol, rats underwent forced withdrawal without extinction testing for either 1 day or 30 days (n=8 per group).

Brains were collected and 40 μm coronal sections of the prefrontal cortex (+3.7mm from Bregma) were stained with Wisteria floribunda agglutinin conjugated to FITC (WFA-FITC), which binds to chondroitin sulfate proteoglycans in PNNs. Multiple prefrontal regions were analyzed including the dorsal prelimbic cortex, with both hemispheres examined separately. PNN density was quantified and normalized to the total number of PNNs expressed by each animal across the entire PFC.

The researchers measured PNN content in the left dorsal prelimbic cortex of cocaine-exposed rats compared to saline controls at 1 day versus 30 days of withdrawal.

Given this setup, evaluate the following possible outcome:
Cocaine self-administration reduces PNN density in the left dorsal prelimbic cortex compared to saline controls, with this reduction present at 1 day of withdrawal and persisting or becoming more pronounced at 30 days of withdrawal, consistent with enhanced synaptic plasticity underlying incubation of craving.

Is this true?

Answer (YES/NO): NO